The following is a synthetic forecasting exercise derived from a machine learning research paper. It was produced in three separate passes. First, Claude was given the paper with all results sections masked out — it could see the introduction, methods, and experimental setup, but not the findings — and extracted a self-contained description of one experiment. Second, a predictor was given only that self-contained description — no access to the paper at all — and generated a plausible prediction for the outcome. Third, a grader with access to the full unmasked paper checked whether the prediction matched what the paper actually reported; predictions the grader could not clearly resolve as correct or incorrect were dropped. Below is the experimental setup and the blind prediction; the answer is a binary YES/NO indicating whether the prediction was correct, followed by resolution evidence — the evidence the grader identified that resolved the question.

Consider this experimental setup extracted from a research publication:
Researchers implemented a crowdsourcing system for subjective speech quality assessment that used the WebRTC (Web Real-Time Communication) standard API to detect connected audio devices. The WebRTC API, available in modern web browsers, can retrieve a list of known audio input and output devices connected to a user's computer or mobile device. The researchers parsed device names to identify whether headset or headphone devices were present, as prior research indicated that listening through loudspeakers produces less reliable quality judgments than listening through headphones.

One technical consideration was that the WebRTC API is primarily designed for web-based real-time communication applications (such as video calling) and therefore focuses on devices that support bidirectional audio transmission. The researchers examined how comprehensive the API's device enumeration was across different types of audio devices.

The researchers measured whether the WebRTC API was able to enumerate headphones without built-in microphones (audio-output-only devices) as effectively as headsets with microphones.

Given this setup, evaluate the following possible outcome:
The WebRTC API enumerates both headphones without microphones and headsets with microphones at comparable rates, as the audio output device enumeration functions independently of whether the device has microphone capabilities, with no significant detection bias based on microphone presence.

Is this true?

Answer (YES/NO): NO